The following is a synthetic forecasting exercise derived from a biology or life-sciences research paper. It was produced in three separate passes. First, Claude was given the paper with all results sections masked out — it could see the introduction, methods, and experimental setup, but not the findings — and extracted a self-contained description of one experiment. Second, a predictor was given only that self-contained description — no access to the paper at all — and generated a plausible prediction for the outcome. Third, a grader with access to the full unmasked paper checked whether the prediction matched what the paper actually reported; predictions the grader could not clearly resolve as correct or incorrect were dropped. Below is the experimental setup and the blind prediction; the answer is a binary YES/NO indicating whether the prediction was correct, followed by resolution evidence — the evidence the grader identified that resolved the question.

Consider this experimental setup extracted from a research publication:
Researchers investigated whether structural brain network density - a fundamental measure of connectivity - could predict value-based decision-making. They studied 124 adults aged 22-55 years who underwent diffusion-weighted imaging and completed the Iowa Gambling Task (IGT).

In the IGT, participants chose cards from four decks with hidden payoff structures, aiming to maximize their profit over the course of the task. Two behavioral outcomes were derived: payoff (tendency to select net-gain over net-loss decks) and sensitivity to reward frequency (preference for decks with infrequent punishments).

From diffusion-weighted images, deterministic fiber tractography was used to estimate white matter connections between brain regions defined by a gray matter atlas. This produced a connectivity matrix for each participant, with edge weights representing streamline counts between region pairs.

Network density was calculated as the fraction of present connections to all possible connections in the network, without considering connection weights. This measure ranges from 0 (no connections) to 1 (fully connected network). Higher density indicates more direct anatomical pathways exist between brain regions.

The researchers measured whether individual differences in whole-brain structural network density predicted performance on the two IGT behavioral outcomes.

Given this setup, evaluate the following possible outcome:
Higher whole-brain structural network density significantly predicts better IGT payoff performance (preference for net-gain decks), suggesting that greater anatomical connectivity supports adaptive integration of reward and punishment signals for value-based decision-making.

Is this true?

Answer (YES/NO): NO